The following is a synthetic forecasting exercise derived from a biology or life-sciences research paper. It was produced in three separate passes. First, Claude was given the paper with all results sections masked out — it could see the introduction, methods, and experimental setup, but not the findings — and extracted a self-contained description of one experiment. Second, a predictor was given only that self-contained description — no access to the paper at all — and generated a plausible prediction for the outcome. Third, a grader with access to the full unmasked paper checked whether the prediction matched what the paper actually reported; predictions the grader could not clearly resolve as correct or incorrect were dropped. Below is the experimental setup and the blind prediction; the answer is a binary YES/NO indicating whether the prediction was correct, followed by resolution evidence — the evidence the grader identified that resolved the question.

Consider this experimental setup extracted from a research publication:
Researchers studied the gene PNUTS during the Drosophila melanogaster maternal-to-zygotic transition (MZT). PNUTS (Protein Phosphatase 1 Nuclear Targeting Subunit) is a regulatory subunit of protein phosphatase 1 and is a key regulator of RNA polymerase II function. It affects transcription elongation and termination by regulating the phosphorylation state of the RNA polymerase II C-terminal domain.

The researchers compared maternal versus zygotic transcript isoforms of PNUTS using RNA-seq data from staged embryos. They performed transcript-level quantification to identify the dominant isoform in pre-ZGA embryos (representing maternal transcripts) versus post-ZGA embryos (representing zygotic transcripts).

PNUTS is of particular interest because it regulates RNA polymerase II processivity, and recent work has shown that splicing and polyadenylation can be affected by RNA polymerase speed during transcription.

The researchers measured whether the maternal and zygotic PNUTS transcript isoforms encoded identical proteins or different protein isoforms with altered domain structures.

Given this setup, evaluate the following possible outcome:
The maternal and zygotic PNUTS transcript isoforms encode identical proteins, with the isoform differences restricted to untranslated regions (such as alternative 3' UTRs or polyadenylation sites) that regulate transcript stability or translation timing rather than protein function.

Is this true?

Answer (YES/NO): NO